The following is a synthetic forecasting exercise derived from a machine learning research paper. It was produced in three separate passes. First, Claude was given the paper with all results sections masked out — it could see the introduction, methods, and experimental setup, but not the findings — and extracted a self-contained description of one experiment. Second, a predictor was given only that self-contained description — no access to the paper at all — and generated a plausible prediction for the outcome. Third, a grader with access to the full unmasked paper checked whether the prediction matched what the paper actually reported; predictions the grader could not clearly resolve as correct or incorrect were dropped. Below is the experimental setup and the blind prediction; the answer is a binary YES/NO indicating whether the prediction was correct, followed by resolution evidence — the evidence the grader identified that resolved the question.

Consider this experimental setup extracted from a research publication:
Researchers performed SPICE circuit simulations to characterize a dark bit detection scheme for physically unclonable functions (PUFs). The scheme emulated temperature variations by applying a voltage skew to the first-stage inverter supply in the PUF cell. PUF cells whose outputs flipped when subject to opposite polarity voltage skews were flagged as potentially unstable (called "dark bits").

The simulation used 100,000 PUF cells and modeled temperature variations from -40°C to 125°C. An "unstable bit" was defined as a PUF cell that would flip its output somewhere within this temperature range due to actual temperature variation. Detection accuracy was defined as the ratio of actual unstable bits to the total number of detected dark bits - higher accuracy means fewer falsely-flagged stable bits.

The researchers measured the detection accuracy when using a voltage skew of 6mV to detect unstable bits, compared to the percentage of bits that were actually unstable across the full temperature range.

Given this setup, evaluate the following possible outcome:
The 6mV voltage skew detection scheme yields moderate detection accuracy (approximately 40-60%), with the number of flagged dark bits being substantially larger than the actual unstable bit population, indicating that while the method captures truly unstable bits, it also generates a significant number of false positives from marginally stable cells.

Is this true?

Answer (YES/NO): NO